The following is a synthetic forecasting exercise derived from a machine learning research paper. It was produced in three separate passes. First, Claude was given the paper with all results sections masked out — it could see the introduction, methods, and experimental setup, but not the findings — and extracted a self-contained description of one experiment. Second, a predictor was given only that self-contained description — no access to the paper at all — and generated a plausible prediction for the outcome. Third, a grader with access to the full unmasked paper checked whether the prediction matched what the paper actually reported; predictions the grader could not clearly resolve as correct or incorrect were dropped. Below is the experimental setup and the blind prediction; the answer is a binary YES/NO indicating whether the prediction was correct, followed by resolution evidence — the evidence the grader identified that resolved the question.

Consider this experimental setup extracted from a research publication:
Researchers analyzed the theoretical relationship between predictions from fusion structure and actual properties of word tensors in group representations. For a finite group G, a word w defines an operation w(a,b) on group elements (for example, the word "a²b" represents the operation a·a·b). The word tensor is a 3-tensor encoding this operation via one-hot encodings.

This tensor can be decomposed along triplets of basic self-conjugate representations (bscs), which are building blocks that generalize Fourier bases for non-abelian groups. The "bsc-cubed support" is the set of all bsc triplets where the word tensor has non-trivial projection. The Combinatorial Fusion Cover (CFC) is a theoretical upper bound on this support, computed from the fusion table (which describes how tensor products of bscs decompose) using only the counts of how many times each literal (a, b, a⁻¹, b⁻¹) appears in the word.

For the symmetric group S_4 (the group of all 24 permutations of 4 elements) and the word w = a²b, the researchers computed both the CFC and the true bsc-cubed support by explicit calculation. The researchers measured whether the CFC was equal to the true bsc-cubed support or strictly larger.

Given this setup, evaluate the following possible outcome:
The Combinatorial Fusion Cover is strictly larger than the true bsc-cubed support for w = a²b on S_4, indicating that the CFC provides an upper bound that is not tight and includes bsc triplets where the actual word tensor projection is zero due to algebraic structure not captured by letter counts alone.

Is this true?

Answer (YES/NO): NO